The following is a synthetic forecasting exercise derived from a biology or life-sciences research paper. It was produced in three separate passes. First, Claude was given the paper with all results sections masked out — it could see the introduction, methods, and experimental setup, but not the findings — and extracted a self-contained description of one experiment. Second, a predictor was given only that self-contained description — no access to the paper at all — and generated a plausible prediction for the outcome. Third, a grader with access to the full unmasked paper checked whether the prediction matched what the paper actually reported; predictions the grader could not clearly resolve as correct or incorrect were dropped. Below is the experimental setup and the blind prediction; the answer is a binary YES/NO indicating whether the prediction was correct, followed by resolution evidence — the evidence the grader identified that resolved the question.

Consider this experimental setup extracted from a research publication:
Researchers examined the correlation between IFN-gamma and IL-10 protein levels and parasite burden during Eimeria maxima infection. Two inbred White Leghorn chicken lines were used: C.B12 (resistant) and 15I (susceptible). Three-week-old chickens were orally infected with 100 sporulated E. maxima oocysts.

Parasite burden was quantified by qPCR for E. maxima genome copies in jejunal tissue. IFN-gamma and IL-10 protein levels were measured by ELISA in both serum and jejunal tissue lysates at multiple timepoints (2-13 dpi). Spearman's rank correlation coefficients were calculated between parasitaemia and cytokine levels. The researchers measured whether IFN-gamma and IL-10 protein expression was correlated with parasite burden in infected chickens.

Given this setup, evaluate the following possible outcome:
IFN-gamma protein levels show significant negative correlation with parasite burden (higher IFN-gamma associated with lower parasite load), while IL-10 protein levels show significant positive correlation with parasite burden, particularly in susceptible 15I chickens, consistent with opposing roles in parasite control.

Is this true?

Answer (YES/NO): NO